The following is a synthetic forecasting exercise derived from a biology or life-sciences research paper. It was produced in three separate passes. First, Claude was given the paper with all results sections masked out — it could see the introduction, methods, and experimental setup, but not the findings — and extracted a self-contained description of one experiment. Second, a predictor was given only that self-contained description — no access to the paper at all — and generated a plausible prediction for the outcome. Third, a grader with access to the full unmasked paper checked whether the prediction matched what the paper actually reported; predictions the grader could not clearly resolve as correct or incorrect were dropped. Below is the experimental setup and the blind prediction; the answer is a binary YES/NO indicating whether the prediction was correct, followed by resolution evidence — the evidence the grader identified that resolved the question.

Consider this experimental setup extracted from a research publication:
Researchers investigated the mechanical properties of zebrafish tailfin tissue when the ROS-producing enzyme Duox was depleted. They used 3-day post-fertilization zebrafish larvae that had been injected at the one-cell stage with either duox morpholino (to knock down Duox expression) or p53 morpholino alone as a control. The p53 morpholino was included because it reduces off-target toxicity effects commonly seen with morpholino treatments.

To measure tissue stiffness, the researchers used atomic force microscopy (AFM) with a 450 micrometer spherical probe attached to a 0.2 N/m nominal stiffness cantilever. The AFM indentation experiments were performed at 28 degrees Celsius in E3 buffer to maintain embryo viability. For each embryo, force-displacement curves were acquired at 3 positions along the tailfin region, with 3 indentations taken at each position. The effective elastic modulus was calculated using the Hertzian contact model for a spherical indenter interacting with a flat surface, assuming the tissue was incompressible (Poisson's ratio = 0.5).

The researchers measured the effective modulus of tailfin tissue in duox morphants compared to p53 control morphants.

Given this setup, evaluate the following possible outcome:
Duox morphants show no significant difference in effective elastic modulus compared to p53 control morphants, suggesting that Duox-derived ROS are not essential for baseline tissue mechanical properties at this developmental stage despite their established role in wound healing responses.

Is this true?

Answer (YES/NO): NO